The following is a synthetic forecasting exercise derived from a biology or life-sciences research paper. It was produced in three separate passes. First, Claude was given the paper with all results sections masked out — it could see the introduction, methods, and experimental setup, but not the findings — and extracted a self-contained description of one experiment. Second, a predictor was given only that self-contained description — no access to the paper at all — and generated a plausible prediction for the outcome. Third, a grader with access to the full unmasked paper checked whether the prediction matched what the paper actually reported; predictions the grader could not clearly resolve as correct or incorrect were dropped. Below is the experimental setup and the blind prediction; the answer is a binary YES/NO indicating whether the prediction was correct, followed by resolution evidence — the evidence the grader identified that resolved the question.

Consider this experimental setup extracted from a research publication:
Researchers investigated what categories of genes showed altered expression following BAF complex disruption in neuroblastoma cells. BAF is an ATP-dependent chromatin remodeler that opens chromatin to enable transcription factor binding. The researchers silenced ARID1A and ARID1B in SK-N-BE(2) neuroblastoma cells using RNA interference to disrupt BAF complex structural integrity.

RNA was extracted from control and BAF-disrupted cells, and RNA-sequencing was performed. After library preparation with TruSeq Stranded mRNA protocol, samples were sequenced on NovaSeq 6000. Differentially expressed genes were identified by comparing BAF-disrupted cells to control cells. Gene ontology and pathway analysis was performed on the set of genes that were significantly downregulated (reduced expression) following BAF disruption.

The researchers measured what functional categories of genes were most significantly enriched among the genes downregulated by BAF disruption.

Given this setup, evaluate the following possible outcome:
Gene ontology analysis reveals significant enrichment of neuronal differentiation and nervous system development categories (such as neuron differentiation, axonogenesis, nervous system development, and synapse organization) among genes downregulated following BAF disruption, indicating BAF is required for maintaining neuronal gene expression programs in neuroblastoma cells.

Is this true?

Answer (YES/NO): NO